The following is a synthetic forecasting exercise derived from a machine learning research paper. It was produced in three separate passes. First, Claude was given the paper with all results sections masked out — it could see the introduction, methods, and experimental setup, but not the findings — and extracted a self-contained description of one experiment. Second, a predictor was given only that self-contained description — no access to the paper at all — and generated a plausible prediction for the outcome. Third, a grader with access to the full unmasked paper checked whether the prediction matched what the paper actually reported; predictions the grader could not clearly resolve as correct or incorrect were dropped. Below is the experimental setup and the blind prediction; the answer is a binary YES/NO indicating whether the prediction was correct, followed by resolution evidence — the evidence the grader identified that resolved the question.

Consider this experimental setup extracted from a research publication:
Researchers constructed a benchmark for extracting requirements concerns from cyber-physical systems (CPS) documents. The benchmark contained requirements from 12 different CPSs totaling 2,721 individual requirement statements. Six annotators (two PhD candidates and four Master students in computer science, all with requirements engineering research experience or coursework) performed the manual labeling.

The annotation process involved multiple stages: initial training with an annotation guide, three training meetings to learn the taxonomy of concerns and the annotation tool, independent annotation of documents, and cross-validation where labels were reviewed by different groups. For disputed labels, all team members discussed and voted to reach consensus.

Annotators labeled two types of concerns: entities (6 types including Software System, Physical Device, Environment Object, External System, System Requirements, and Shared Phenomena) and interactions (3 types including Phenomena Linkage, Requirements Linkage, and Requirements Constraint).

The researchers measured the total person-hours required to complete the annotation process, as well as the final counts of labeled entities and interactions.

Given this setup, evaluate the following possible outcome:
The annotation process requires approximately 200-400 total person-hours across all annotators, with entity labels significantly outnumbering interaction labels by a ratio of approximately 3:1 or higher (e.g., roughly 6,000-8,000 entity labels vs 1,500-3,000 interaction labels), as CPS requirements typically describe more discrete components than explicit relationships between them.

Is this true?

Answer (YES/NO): NO